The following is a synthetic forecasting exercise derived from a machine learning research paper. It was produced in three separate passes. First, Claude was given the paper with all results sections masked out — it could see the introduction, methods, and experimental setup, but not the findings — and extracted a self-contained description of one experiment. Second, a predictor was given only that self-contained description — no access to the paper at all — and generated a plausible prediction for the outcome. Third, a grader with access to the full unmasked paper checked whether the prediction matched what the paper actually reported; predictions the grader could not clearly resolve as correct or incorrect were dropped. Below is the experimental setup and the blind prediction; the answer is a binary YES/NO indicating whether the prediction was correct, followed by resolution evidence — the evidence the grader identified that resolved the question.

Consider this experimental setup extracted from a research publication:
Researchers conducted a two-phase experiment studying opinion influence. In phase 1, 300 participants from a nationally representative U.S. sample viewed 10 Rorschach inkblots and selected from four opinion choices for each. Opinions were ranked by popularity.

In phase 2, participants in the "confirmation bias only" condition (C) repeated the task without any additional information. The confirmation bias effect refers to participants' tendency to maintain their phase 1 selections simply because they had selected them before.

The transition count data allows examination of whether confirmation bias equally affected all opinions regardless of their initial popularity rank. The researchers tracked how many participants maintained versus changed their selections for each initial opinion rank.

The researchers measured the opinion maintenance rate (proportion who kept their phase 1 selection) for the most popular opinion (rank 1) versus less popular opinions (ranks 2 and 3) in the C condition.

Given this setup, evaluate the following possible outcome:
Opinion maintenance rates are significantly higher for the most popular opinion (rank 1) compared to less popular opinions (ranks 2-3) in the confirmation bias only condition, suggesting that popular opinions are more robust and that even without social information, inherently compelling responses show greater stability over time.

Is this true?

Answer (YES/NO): YES